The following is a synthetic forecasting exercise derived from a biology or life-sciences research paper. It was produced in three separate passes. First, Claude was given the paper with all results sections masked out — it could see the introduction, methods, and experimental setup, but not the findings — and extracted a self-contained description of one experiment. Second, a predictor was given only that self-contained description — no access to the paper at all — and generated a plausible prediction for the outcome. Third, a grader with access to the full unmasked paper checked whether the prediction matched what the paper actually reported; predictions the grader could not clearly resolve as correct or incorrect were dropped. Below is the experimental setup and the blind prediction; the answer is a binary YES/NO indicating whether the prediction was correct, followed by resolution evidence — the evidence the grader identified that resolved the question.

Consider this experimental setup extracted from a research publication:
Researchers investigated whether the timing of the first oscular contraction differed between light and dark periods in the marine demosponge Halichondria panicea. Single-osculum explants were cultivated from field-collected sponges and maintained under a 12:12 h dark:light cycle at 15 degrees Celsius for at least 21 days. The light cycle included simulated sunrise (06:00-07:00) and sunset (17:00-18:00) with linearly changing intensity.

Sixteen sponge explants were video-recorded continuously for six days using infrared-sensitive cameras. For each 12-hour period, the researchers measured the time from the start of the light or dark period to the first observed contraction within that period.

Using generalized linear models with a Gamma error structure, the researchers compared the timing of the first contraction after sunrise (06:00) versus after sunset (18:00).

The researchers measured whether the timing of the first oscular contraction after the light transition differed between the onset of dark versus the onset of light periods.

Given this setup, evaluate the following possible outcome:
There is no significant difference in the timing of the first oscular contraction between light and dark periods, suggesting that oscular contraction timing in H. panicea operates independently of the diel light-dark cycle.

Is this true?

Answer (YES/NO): NO